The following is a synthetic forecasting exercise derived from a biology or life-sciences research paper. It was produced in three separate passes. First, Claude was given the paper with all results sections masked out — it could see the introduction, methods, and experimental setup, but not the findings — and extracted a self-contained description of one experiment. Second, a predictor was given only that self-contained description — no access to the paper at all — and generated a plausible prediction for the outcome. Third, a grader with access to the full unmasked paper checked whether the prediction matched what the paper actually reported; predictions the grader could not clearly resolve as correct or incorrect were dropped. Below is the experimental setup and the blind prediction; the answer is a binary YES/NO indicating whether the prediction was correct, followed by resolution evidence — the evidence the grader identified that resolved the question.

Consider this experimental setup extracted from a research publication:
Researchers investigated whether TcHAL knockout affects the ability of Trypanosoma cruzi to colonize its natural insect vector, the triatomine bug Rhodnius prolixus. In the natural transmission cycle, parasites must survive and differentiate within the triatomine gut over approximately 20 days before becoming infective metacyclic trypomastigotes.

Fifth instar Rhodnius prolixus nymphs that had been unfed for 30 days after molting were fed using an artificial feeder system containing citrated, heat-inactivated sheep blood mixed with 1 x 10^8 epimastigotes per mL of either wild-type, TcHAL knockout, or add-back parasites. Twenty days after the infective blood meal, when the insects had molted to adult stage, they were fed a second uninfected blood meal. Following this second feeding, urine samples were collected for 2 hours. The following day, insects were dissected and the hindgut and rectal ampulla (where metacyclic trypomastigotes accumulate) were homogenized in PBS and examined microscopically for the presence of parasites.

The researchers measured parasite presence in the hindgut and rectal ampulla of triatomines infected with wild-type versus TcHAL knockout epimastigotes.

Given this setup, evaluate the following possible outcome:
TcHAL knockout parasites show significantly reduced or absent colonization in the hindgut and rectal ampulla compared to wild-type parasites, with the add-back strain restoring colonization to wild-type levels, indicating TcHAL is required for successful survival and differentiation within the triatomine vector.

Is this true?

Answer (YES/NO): NO